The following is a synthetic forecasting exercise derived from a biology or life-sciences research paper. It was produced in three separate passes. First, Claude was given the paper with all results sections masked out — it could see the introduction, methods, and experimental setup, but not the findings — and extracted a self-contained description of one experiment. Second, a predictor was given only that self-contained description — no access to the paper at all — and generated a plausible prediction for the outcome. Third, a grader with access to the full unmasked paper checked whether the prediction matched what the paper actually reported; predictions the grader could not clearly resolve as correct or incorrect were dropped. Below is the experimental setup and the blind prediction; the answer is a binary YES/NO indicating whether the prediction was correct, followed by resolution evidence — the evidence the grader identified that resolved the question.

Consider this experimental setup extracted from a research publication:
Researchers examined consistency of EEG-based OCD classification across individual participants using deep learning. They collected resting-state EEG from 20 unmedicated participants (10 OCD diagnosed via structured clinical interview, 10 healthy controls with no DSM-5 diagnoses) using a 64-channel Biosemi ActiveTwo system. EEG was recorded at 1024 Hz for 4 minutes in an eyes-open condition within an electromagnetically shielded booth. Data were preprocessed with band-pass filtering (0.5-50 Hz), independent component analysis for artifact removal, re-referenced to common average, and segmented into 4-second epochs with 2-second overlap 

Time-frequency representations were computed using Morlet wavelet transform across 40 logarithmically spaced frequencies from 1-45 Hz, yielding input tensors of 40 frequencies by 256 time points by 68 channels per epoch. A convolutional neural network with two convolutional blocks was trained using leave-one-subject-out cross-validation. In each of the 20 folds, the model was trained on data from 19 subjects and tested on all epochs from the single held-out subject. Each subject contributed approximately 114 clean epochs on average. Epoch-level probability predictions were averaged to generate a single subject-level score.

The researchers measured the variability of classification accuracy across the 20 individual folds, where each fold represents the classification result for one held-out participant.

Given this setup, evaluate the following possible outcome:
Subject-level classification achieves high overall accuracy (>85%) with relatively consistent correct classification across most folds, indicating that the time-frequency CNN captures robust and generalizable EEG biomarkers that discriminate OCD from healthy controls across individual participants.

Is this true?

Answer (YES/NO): NO